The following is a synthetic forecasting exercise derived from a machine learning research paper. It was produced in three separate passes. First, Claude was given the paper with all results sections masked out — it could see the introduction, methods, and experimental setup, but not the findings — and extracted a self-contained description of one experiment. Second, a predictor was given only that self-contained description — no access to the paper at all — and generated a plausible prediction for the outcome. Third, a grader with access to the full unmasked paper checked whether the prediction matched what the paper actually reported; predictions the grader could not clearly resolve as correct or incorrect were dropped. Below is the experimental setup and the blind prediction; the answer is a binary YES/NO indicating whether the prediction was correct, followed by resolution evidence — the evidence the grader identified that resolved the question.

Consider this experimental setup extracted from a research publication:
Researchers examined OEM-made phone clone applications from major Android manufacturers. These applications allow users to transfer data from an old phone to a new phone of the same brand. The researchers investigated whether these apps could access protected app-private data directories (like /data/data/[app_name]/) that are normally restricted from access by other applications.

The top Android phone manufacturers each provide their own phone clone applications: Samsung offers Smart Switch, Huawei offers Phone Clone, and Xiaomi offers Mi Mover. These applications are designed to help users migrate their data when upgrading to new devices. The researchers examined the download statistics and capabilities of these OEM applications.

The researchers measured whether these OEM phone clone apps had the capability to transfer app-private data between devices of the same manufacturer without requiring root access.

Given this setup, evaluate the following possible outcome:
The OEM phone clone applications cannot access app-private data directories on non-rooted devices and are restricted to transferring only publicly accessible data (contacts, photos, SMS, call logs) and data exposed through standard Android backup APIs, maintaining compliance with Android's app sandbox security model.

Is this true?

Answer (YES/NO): NO